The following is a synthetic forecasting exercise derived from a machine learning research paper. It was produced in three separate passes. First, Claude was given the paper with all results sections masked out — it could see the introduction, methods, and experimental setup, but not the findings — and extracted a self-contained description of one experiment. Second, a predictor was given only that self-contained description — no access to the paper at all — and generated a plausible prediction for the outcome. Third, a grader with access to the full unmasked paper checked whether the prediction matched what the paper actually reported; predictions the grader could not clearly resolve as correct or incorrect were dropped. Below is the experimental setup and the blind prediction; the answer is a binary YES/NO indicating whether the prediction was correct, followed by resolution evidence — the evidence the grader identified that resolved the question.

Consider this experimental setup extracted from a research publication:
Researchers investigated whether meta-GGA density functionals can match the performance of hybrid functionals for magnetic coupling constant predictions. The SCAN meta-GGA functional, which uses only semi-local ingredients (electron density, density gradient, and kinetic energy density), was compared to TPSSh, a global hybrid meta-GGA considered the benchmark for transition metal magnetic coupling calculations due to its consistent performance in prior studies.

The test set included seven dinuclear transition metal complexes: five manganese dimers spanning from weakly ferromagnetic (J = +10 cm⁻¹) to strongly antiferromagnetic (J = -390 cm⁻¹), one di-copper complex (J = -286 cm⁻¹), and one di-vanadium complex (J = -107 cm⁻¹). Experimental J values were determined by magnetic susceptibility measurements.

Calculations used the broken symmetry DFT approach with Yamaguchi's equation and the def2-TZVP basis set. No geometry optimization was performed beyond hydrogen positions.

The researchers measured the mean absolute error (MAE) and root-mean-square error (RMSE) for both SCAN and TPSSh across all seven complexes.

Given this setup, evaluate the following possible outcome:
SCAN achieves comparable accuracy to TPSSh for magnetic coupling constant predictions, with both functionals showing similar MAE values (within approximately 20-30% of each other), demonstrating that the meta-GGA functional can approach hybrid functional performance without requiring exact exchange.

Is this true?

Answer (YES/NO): YES